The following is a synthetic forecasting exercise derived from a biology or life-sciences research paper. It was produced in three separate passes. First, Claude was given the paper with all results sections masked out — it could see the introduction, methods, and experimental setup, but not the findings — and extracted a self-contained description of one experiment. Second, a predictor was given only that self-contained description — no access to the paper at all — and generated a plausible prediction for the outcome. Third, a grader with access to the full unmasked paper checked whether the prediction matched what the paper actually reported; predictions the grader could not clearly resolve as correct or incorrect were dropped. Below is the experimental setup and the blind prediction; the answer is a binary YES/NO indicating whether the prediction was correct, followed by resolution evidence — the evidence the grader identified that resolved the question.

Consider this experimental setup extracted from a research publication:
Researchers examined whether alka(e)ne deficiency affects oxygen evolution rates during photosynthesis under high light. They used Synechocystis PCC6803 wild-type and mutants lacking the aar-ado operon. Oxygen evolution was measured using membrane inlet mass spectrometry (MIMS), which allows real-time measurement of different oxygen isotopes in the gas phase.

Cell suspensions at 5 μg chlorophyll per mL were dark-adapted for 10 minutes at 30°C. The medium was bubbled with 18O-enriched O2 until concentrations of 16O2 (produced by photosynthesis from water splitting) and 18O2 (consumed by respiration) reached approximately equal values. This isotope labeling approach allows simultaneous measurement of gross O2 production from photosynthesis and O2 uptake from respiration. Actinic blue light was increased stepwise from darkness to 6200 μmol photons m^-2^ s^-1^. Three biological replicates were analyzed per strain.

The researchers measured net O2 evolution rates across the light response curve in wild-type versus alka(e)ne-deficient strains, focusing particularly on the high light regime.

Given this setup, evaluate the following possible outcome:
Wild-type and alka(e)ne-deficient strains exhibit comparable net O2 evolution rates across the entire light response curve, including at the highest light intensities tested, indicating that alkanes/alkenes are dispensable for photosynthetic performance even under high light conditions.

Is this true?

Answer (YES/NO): NO